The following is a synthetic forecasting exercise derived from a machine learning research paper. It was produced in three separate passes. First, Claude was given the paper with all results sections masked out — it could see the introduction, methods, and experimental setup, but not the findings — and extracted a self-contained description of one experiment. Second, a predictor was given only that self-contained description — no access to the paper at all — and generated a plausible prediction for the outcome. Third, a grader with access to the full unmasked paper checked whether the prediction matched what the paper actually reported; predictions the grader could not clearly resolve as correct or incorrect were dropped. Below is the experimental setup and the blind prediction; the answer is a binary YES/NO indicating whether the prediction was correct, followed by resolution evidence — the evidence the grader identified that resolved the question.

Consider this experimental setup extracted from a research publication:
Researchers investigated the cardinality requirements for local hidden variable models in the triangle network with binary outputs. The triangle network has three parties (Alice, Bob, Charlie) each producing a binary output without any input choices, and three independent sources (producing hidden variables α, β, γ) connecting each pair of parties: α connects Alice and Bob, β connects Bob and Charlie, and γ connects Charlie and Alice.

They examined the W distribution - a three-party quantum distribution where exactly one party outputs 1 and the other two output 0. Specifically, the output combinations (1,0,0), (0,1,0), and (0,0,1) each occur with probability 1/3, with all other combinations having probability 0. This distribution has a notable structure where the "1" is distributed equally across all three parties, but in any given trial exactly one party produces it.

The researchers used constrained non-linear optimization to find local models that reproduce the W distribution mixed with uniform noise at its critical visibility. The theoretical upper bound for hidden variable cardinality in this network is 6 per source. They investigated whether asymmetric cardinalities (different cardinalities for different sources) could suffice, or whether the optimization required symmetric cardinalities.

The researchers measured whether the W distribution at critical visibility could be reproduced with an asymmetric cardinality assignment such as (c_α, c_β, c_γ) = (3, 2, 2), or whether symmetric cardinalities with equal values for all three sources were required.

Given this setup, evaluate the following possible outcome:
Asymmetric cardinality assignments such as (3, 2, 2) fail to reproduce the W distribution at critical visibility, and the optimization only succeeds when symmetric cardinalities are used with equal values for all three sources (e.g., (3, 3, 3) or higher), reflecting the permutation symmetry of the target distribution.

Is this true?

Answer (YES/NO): NO